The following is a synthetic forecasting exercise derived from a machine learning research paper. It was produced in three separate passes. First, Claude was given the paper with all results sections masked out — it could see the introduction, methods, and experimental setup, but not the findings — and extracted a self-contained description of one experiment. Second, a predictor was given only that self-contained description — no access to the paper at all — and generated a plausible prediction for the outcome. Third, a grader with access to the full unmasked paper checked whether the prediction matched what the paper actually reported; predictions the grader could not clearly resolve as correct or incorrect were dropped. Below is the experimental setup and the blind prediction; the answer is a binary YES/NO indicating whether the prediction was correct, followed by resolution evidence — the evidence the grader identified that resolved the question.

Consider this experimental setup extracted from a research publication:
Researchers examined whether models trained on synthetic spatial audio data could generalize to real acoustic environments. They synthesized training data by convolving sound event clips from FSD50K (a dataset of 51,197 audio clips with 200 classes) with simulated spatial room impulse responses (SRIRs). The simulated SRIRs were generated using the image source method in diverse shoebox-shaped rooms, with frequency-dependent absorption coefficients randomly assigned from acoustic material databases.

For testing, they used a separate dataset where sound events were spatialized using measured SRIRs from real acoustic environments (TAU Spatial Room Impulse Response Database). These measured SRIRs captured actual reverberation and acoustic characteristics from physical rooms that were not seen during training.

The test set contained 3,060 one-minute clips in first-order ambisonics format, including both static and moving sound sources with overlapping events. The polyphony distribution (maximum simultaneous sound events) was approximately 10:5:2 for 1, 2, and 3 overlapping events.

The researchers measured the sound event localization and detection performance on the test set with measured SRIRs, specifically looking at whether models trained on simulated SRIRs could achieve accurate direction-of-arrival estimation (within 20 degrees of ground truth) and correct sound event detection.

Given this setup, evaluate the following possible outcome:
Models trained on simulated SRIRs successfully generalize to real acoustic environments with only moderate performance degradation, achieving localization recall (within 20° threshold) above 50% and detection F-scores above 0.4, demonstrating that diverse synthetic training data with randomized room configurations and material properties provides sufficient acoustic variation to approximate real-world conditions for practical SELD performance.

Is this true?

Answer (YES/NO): NO